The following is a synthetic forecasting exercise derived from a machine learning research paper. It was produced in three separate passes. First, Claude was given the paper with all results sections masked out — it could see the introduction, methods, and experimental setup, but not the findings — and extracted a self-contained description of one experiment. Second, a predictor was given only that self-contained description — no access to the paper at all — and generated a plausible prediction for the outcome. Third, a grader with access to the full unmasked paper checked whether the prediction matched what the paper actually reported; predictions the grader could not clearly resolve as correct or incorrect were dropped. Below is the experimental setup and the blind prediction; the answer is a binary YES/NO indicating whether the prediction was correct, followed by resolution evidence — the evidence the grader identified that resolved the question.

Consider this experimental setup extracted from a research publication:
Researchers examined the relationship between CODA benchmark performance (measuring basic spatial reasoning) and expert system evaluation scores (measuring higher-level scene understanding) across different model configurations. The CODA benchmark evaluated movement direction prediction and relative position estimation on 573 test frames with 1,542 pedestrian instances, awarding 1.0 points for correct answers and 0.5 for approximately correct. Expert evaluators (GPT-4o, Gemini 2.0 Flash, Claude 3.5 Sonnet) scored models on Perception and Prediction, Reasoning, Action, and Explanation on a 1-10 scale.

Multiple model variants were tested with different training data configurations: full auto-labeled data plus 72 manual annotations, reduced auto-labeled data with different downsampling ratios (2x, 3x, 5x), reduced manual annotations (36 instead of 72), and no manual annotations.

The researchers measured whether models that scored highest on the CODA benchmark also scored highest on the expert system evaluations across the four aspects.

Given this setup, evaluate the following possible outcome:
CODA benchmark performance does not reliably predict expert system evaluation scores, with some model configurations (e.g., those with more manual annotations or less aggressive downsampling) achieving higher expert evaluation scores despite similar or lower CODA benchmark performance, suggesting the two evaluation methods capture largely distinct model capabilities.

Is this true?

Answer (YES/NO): NO